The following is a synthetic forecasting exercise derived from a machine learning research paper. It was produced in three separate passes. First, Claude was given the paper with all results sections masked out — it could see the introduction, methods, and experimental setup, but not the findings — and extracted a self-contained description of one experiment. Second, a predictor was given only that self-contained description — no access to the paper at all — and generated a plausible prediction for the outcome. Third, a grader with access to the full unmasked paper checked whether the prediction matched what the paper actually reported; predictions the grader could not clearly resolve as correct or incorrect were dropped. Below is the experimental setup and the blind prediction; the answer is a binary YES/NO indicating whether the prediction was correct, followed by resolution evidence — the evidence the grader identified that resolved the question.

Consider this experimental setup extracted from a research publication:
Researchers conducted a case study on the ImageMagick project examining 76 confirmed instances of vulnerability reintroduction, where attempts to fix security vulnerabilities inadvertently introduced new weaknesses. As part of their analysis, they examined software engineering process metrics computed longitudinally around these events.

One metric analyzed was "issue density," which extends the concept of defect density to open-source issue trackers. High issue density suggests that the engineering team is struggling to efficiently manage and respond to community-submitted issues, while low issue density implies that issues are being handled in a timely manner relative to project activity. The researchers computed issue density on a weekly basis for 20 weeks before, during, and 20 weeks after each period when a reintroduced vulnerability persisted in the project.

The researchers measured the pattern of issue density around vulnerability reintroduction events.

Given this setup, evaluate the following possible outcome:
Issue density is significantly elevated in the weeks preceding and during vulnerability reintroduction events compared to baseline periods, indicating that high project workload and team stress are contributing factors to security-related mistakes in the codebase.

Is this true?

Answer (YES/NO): NO